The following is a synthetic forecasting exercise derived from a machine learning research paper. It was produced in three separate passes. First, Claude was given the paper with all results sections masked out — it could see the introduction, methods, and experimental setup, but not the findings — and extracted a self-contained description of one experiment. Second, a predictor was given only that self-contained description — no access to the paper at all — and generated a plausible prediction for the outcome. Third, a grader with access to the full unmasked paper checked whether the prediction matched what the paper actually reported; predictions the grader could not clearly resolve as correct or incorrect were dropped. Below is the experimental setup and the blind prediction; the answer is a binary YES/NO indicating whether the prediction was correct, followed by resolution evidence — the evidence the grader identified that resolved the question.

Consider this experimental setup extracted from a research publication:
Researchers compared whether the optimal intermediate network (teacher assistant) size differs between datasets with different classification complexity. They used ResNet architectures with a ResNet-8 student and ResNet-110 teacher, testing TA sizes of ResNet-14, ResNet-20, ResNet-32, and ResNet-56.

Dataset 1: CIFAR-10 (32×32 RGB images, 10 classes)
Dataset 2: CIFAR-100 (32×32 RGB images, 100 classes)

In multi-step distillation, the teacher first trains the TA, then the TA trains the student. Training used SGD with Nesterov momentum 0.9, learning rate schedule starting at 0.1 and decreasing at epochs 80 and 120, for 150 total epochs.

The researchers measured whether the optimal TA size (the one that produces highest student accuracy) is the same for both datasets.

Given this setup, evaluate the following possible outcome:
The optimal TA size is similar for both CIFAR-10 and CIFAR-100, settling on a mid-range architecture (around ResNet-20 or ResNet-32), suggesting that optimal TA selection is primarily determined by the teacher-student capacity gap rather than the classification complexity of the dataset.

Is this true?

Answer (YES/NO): NO